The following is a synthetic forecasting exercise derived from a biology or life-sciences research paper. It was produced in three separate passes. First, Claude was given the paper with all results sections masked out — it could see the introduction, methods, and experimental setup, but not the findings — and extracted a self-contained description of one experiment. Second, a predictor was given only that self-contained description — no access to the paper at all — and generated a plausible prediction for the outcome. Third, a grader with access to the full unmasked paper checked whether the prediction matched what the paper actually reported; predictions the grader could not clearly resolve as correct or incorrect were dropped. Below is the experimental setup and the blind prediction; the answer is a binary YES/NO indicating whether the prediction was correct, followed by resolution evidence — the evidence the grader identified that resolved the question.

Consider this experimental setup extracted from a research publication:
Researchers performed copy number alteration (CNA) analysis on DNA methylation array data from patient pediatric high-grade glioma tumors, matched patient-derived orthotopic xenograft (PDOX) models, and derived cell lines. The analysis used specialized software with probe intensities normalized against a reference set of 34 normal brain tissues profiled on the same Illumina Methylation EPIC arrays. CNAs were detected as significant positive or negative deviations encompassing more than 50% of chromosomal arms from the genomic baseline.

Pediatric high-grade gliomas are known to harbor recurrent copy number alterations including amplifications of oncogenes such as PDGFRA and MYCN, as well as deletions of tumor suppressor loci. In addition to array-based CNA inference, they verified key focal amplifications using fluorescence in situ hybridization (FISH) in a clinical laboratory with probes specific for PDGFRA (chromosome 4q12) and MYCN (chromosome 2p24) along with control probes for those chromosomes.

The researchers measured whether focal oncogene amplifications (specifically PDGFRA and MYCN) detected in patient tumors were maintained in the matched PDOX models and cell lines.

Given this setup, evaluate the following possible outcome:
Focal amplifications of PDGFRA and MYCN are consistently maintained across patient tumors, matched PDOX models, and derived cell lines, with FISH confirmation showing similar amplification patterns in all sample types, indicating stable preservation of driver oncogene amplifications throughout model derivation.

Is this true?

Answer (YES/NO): NO